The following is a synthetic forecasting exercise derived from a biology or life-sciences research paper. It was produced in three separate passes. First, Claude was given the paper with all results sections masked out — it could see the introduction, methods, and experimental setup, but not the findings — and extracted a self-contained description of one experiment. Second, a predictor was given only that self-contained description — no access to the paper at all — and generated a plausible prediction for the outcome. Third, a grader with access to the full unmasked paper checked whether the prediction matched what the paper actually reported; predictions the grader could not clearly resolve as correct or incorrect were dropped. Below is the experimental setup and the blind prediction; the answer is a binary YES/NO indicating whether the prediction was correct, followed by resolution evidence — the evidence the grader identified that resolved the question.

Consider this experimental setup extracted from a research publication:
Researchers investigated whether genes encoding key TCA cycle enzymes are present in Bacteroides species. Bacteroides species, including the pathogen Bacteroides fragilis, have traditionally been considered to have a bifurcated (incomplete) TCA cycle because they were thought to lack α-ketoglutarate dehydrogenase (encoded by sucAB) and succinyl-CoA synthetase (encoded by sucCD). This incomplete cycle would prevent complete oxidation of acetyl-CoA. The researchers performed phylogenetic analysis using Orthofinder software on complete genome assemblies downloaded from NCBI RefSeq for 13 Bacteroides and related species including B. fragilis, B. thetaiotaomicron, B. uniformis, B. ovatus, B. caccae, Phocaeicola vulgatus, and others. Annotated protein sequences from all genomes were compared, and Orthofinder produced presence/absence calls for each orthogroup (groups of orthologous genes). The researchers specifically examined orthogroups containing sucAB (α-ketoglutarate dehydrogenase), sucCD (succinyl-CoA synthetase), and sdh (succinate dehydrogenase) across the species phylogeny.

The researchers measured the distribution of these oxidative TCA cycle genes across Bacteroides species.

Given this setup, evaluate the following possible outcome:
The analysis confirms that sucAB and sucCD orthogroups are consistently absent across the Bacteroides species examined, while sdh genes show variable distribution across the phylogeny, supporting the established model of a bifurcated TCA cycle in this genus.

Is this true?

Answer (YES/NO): NO